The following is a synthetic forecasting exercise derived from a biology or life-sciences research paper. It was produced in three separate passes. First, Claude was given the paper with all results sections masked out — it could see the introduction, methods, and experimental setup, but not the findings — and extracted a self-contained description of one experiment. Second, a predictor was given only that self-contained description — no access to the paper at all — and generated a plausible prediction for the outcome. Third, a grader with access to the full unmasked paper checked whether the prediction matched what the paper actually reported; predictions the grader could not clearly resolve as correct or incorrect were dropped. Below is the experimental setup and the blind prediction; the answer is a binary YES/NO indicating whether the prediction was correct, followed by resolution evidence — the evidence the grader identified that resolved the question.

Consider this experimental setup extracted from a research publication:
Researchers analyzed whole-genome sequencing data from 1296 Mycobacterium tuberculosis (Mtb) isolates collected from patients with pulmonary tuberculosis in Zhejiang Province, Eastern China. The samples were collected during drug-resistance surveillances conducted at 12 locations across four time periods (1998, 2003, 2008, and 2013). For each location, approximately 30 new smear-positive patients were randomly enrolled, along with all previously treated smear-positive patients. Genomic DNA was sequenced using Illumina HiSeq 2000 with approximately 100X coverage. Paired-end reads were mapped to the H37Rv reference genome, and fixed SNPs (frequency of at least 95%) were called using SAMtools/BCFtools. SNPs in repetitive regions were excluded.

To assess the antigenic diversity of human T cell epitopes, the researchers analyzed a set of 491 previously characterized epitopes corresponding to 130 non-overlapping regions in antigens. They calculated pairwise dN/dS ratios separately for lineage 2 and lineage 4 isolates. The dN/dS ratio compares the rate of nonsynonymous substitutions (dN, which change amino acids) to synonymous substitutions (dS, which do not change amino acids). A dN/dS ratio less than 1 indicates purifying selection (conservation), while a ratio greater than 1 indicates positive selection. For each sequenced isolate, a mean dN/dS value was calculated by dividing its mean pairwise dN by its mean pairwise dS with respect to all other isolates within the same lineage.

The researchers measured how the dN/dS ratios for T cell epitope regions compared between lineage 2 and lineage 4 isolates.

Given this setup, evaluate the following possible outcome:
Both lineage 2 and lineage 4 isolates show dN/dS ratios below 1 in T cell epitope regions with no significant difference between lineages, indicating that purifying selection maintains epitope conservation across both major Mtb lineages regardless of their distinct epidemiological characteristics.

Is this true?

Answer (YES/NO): NO